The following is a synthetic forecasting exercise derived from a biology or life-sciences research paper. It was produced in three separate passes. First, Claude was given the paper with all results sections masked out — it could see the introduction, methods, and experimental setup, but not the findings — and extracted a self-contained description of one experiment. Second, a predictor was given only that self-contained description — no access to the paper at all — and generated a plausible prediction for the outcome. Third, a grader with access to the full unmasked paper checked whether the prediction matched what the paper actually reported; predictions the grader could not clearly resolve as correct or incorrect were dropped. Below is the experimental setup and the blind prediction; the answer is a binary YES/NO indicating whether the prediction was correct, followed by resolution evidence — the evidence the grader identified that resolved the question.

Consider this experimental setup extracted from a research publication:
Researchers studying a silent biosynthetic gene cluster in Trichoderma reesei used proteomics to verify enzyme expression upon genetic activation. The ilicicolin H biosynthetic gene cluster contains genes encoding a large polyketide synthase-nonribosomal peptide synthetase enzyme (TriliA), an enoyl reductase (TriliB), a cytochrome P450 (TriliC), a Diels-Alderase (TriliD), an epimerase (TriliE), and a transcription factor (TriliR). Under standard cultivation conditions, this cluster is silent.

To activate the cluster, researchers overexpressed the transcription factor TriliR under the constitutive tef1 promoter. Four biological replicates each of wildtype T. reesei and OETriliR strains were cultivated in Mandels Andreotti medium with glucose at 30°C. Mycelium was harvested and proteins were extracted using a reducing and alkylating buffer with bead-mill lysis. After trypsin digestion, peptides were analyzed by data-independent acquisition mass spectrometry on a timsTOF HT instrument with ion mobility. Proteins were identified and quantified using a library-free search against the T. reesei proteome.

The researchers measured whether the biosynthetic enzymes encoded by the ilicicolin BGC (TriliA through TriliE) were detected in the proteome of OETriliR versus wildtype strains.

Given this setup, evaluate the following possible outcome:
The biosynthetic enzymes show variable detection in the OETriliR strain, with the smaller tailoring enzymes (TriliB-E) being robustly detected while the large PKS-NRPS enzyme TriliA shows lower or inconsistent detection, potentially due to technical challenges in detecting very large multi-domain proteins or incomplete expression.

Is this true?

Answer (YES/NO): NO